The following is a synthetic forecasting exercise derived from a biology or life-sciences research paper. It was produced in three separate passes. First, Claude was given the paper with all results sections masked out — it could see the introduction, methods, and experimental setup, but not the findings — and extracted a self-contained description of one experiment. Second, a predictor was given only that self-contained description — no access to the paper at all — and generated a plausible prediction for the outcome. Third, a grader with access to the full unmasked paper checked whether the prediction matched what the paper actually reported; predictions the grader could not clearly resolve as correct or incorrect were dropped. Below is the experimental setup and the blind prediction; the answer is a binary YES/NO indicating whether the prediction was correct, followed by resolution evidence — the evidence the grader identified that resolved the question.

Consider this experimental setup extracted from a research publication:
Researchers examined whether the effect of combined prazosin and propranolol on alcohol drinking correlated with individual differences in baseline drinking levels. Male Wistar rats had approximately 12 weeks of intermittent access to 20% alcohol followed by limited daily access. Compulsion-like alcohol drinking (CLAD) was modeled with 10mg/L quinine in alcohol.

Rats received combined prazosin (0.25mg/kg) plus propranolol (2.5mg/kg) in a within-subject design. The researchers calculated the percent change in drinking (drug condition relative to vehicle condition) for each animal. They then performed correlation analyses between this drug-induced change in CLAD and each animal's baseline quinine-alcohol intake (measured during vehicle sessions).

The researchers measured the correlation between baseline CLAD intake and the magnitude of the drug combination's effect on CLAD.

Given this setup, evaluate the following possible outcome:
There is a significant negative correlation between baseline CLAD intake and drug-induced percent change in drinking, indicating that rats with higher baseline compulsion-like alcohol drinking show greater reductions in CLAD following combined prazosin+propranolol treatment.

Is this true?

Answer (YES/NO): YES